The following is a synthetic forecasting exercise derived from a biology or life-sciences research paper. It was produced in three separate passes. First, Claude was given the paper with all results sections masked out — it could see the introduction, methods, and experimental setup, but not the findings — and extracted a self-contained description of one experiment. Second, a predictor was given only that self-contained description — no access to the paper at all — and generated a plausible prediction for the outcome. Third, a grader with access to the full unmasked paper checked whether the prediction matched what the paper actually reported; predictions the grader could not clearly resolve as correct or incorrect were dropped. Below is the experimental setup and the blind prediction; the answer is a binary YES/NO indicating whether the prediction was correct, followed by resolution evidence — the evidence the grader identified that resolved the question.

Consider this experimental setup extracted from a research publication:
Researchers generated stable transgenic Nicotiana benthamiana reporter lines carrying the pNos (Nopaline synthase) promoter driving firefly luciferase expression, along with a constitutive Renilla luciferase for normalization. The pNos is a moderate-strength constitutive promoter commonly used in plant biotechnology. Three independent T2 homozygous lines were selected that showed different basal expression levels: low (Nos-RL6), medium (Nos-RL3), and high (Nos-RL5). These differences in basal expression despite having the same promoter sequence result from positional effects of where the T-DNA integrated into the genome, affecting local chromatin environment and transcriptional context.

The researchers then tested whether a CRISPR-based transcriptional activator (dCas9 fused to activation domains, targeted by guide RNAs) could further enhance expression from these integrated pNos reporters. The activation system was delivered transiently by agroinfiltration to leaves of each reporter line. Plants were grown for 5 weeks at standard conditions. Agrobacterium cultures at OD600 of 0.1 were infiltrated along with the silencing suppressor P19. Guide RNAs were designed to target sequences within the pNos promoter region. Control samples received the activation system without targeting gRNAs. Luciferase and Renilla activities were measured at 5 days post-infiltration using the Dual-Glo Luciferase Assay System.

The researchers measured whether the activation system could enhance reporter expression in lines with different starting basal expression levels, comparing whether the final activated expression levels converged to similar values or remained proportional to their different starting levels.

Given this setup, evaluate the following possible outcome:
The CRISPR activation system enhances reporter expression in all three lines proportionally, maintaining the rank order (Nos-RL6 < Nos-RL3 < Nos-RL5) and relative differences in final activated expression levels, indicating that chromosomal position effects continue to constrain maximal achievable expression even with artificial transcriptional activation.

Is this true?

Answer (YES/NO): NO